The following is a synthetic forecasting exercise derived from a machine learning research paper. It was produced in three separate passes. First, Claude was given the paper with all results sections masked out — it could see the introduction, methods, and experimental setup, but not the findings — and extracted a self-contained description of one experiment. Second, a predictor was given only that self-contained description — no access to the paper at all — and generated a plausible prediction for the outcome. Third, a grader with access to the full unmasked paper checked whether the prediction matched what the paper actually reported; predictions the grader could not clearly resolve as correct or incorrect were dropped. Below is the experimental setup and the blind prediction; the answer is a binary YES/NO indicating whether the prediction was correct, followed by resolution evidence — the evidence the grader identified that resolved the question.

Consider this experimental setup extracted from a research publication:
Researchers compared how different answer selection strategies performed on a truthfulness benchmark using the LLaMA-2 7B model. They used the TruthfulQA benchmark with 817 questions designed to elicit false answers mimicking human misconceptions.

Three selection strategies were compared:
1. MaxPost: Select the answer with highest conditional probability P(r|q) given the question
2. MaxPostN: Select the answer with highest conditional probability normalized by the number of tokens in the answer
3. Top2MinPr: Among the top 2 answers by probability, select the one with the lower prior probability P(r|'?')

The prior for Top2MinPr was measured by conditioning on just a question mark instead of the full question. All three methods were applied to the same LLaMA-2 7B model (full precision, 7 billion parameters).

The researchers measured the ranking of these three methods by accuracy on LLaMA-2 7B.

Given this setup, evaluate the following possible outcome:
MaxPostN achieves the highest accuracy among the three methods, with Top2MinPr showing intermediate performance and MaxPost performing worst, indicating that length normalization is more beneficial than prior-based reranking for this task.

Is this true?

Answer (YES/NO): YES